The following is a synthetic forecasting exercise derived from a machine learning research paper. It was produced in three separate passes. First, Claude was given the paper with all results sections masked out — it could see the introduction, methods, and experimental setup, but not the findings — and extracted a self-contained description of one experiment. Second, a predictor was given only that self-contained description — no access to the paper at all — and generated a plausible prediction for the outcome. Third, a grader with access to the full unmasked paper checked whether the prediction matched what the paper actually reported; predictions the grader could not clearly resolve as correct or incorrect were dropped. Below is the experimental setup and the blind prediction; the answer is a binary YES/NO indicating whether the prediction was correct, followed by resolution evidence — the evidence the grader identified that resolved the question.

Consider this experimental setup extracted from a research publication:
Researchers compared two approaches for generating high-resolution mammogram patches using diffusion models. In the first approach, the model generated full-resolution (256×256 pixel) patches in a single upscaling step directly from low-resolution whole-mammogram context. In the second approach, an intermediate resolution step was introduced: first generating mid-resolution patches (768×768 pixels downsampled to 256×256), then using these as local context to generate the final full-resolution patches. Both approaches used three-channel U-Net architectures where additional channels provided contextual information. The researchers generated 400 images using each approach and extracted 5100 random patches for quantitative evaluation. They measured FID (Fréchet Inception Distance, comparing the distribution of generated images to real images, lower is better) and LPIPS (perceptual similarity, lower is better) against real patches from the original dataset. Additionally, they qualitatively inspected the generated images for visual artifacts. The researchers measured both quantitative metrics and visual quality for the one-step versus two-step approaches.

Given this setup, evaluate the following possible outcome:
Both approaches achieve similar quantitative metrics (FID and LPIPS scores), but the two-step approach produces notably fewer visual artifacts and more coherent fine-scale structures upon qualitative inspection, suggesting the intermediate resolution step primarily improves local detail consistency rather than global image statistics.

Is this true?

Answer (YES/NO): NO